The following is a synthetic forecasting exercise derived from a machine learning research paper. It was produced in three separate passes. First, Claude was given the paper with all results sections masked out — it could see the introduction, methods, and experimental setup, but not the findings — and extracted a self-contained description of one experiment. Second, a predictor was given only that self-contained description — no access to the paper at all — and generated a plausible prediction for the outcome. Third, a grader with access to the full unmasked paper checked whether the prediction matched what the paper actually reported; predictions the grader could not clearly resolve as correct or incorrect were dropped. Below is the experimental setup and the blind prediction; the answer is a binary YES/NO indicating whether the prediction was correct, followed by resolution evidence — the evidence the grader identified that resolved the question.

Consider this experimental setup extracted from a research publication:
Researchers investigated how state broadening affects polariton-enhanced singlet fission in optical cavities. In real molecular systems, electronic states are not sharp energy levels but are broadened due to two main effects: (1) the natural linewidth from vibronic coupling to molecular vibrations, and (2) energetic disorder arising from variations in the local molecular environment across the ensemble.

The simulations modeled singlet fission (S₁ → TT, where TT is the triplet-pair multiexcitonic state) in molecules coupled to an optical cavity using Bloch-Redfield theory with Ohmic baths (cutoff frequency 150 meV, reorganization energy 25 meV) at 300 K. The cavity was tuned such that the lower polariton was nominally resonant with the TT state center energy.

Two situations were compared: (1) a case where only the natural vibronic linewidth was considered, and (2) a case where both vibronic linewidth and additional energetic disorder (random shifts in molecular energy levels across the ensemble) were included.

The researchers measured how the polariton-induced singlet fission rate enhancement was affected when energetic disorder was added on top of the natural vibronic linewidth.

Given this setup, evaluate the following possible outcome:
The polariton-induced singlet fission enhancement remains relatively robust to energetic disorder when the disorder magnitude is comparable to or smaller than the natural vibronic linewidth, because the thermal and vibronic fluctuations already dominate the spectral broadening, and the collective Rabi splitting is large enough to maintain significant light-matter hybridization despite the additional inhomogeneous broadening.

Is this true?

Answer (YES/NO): NO